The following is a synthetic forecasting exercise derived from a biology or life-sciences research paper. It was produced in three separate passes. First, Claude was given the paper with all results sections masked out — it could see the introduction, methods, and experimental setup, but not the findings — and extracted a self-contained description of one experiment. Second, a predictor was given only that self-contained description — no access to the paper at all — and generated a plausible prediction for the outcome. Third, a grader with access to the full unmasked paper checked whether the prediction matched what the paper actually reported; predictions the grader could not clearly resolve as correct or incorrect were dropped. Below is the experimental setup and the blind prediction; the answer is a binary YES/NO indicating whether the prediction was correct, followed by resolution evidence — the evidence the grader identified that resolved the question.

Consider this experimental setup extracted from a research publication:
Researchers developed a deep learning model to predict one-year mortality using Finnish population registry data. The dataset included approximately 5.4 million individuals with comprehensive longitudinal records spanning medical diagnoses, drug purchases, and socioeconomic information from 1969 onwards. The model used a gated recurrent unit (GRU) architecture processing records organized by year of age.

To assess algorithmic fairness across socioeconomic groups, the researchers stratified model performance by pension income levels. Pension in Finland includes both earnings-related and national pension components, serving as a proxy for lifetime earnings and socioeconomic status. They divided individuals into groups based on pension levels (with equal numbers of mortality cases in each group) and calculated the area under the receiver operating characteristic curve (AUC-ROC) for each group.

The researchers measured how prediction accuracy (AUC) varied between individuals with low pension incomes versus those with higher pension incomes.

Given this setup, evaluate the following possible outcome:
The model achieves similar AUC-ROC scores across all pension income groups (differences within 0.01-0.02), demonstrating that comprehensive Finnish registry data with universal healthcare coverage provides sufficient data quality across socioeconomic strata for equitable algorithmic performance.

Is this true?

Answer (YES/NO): NO